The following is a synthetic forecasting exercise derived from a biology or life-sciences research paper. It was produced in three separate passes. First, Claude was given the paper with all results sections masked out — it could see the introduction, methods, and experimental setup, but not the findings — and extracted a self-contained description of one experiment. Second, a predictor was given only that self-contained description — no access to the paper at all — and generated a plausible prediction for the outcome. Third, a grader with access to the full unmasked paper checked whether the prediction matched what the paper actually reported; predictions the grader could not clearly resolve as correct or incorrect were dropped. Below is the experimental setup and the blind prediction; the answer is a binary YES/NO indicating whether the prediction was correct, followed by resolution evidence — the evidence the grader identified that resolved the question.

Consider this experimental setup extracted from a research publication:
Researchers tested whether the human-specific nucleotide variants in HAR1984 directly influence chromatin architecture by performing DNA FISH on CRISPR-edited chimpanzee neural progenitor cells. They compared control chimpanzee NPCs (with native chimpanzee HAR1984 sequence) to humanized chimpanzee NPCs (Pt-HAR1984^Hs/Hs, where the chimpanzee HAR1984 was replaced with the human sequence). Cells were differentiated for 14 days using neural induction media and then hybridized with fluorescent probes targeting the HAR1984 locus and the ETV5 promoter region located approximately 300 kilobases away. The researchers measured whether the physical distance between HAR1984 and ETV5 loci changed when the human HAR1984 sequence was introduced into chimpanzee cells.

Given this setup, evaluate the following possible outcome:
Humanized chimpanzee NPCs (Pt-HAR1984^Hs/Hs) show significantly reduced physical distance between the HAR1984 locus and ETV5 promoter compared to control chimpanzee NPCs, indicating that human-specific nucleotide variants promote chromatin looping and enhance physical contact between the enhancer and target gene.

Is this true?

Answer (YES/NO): YES